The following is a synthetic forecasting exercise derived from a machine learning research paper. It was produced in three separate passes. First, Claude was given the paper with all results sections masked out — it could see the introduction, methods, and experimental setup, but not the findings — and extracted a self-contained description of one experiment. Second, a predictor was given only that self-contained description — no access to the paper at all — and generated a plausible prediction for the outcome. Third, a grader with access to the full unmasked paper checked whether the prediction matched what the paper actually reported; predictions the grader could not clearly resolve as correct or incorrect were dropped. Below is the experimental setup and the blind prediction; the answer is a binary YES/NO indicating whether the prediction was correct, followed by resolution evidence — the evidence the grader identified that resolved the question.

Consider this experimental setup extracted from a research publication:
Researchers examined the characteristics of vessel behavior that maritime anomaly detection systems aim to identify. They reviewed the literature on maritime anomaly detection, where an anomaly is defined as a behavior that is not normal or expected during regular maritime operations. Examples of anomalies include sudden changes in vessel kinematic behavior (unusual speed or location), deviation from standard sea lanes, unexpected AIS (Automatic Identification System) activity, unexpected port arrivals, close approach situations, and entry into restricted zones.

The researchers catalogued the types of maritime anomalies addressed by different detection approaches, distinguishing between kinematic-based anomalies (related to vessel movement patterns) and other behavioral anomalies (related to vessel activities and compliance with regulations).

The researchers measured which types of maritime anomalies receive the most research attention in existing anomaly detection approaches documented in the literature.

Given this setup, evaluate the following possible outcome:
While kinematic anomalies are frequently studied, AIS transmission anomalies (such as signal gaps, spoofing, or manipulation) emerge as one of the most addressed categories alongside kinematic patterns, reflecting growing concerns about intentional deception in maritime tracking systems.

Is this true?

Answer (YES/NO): NO